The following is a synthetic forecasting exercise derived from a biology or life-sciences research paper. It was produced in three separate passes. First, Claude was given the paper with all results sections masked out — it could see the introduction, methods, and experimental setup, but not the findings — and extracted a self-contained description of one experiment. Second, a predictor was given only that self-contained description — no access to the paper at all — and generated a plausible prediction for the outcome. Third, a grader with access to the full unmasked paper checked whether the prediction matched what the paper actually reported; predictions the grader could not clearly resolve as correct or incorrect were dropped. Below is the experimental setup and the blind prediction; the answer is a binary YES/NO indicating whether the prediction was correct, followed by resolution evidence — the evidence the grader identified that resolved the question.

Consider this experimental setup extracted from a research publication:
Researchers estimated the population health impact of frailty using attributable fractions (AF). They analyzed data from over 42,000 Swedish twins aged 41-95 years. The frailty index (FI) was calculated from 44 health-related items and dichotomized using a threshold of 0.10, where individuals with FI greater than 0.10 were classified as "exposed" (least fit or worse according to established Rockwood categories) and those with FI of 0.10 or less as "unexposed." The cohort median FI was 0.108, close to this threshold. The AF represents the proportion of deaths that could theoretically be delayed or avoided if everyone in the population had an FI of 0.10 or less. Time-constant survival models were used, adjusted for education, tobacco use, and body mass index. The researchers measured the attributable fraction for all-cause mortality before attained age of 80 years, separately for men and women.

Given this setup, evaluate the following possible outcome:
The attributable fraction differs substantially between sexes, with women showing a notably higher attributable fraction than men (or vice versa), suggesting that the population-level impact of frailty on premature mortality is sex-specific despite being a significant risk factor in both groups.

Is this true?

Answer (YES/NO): NO